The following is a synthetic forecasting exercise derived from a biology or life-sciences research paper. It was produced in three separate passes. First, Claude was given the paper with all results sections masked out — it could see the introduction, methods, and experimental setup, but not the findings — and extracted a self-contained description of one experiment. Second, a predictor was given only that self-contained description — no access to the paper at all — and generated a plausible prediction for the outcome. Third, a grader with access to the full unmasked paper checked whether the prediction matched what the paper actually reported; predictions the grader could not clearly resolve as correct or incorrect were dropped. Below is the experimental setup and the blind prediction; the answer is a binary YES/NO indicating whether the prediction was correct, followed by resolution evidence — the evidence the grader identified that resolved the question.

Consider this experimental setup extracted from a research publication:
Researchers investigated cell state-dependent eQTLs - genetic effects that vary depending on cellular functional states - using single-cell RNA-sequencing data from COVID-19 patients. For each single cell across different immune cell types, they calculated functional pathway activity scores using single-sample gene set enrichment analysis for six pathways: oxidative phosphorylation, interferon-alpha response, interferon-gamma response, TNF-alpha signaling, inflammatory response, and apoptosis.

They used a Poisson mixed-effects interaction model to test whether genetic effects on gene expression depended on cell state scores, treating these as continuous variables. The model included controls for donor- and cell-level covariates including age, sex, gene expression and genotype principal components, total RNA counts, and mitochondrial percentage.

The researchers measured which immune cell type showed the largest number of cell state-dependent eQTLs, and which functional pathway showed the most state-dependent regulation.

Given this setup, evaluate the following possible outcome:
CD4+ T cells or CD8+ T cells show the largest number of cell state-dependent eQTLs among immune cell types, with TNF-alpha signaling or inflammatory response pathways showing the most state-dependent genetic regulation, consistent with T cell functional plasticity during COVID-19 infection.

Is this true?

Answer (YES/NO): NO